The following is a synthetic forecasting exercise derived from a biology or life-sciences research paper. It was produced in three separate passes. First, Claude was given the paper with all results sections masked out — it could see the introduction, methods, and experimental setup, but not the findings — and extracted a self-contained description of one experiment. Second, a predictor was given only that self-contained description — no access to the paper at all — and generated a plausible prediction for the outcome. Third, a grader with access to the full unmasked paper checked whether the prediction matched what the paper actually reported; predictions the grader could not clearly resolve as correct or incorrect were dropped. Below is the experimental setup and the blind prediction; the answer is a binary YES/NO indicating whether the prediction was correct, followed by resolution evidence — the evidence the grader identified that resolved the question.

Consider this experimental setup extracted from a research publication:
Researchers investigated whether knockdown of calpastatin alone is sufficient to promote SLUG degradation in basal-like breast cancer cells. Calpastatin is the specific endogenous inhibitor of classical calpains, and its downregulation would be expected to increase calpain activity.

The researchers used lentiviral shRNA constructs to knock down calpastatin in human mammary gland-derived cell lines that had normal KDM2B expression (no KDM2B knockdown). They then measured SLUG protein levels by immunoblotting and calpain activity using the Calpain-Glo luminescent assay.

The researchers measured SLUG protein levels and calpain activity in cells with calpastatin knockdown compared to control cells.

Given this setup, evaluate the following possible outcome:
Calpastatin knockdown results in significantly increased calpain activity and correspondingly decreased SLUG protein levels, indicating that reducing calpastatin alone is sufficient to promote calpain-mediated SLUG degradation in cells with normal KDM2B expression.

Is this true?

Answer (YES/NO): NO